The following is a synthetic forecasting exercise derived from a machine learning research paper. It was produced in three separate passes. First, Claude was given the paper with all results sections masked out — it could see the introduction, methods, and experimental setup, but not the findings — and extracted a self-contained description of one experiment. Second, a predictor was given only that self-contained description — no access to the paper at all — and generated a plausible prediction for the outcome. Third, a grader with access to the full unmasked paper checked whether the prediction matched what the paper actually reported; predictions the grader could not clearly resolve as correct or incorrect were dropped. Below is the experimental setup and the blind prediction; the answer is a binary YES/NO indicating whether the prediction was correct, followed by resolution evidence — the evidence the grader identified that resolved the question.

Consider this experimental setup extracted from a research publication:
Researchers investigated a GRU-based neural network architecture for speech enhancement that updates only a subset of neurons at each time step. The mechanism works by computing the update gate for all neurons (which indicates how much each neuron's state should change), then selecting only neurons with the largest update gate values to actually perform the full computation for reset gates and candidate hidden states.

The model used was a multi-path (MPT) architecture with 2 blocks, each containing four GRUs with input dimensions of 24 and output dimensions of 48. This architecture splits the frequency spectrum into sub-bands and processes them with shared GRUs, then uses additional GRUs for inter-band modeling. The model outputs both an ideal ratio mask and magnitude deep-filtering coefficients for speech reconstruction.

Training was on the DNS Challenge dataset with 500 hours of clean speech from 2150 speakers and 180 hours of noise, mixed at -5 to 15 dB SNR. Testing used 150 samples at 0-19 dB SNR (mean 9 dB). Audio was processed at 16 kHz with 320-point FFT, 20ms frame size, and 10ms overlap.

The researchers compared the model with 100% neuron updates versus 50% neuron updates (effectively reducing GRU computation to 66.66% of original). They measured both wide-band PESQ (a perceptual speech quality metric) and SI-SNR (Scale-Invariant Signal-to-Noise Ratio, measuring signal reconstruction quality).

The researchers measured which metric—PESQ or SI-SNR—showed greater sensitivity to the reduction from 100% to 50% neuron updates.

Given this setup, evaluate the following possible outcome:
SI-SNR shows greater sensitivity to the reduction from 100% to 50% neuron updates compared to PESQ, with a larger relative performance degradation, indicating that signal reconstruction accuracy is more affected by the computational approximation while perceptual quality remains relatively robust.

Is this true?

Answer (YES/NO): NO